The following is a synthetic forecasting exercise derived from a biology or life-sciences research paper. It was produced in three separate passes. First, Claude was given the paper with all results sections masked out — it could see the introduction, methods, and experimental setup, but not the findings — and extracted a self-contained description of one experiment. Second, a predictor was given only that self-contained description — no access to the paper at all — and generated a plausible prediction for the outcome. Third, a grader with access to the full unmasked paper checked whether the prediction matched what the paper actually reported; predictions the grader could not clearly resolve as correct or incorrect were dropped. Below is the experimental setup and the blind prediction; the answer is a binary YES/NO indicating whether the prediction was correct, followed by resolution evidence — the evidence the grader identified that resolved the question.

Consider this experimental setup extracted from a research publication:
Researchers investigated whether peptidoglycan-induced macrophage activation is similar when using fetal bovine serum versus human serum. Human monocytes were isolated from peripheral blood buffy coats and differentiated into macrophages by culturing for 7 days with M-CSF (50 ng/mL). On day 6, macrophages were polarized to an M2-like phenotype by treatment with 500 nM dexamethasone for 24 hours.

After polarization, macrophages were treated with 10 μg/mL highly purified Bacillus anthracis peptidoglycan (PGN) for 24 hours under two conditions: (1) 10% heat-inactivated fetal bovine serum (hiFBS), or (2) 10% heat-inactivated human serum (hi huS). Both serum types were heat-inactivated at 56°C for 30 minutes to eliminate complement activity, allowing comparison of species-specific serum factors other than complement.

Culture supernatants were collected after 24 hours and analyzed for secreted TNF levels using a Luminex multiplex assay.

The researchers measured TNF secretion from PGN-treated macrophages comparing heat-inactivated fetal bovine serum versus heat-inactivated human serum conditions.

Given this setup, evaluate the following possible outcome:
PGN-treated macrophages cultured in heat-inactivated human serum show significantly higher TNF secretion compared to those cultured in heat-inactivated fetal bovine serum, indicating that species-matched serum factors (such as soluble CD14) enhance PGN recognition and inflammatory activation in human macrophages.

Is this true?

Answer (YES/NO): YES